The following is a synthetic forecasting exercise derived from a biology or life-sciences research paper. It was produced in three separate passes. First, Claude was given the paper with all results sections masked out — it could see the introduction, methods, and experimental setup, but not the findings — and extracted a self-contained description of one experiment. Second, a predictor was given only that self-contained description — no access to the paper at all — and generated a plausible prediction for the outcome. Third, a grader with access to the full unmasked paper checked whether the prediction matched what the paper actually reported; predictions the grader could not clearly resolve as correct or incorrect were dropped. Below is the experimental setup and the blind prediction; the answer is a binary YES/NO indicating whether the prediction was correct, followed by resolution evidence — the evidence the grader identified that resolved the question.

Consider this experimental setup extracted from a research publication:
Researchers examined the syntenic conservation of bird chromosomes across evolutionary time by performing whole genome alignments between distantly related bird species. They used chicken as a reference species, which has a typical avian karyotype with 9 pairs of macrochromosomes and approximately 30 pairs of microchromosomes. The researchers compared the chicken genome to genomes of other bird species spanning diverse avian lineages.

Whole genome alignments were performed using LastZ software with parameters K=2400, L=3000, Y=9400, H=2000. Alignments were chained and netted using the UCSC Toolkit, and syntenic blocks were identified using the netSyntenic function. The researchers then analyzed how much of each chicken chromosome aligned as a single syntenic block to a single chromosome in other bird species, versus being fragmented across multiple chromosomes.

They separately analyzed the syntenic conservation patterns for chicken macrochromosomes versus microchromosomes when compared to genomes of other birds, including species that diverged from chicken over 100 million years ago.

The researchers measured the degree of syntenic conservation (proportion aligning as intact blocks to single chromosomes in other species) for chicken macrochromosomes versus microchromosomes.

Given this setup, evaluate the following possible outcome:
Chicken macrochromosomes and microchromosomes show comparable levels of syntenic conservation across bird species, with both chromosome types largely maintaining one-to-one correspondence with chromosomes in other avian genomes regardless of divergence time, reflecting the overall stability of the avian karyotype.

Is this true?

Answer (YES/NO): YES